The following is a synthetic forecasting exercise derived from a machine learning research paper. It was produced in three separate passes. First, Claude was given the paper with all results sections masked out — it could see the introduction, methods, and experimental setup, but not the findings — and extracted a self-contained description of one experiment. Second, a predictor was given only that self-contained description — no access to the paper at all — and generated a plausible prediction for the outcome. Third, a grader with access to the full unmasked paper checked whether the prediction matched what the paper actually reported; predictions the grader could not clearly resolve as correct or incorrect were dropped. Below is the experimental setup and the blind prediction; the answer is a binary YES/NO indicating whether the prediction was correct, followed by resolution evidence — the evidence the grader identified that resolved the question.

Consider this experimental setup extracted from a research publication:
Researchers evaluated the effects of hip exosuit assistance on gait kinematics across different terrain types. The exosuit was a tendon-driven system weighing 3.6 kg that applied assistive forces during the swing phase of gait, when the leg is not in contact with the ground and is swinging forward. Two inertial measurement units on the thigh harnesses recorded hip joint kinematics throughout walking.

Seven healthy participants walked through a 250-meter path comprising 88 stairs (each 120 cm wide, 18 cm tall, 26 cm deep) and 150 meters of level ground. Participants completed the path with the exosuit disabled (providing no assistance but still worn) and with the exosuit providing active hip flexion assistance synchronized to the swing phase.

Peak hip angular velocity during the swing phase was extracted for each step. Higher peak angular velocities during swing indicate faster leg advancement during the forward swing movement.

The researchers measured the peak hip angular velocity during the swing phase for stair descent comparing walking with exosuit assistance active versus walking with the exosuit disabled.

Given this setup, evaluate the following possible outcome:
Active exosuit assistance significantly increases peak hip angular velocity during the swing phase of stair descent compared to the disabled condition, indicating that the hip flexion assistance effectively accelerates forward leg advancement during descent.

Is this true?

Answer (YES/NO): NO